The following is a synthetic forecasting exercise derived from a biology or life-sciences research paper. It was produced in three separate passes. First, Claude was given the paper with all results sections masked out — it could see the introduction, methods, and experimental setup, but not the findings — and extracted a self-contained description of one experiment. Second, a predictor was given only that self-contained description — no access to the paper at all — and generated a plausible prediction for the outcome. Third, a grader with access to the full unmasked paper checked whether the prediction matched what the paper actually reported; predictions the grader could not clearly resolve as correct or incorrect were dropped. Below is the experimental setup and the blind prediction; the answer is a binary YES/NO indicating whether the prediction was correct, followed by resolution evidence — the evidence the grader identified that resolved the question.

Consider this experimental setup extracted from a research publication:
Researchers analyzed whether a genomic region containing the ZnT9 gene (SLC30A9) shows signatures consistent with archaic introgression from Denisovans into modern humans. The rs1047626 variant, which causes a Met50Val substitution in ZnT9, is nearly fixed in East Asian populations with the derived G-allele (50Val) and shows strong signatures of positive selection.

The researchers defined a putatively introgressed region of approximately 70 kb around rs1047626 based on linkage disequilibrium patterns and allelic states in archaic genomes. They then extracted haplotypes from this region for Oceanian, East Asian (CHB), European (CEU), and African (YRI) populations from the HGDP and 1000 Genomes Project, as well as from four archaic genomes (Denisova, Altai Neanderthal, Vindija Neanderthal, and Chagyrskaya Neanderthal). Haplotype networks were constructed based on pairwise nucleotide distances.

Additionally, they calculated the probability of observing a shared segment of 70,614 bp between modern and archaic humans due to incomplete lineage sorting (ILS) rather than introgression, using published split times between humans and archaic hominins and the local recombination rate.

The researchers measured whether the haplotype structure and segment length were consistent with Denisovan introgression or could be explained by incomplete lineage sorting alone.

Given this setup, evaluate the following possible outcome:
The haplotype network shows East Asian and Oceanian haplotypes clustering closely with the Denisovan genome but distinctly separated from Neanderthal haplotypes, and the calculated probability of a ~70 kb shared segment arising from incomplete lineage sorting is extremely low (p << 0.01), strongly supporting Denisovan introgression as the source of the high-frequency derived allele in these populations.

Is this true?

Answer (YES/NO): YES